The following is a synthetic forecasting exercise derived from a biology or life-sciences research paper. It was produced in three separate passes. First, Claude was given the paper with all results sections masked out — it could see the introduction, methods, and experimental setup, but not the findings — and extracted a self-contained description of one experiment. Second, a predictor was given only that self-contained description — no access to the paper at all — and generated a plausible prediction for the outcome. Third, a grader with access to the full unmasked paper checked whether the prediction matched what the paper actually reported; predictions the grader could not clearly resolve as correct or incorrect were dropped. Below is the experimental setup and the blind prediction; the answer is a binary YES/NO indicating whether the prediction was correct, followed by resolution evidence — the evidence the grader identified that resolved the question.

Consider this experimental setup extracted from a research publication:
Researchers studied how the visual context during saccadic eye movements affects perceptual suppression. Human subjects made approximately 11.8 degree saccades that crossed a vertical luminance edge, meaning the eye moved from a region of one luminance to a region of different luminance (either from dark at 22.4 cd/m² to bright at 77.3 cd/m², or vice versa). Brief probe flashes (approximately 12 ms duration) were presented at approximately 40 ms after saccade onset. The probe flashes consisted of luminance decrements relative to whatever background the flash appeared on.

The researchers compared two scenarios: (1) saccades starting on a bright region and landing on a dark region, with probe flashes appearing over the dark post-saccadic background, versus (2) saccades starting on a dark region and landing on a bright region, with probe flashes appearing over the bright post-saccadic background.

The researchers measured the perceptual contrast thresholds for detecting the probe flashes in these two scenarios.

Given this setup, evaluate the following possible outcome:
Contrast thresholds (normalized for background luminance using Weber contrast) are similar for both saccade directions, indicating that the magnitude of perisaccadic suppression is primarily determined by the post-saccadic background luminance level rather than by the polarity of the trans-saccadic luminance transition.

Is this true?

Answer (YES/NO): NO